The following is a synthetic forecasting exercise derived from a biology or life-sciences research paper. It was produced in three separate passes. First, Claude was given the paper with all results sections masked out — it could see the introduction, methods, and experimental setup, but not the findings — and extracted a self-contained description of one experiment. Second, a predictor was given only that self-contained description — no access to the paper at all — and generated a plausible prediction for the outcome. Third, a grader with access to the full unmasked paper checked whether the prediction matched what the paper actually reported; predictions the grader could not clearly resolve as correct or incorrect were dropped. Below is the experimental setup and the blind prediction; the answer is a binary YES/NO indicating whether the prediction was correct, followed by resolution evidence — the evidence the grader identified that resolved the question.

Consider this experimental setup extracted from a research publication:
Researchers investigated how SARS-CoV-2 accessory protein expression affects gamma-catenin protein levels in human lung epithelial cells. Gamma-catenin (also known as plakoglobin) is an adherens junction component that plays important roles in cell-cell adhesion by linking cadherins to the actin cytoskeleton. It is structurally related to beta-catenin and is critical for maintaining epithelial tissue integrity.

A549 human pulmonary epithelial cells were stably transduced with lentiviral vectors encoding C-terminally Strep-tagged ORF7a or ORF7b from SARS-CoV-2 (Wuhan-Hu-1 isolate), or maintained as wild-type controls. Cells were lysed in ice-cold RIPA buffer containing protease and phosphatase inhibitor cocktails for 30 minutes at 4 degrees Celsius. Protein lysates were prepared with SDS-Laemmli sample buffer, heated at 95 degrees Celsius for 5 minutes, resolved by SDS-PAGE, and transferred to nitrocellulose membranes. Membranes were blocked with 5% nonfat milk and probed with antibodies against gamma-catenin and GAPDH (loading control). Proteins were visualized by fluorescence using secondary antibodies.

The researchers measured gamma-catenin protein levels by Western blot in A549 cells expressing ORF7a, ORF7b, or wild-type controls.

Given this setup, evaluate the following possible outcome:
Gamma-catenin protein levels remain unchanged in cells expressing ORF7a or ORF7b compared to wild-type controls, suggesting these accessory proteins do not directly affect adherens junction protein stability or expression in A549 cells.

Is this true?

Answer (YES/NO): NO